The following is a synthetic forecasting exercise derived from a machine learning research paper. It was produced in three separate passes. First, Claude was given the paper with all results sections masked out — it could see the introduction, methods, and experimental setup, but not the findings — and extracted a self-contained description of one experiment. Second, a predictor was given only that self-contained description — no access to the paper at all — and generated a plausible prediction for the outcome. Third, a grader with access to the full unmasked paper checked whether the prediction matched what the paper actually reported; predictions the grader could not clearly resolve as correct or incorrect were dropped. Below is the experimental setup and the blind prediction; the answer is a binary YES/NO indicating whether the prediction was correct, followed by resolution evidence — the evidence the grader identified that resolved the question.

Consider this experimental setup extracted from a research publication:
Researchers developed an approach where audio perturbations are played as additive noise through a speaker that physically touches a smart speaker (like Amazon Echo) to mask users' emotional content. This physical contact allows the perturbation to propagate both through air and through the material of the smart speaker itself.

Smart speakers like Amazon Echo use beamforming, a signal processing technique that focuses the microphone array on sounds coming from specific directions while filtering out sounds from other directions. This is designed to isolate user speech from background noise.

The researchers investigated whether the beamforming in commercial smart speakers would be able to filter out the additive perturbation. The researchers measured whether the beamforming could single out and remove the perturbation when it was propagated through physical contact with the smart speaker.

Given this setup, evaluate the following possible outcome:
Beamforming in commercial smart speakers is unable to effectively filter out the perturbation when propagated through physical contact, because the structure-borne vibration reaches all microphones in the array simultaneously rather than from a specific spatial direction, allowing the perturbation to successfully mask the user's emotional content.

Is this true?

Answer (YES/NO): YES